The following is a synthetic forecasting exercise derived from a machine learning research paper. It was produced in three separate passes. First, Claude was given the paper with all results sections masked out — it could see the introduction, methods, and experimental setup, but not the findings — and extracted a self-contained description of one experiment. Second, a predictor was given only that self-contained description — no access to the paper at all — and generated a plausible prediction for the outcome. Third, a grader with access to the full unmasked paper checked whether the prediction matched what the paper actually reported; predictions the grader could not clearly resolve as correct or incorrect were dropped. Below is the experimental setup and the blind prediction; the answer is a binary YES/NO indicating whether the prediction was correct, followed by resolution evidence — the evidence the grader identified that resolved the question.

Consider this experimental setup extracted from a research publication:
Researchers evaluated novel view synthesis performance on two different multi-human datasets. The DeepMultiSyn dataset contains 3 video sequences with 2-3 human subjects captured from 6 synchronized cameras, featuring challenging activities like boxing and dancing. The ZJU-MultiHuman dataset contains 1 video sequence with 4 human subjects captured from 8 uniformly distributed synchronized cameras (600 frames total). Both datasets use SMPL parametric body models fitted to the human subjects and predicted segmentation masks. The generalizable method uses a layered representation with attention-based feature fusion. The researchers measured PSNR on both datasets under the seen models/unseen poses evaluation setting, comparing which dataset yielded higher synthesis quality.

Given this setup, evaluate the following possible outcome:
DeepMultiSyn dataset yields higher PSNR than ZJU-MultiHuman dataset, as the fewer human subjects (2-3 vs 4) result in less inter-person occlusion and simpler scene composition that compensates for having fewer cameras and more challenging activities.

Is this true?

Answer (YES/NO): NO